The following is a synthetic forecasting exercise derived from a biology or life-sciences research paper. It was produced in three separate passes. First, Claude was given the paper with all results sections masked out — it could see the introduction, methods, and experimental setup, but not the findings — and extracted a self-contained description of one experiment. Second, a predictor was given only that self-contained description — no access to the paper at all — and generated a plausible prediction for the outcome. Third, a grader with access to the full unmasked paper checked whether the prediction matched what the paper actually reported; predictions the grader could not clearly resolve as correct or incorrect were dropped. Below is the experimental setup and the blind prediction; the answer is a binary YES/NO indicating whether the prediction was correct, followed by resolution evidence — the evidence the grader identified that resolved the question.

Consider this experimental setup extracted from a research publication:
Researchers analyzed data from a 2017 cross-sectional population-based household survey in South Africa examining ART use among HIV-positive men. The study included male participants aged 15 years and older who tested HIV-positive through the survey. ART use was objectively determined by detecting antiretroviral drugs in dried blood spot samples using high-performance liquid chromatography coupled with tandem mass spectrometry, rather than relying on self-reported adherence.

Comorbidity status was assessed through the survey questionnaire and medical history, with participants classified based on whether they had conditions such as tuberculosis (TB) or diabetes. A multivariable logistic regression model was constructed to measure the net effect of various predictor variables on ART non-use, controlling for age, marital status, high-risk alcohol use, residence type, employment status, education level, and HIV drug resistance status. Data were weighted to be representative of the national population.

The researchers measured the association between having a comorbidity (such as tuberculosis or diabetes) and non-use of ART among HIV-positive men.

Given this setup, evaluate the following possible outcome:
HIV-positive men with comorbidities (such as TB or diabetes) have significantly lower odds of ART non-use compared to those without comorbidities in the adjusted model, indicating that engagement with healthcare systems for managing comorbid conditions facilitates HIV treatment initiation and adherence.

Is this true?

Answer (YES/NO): YES